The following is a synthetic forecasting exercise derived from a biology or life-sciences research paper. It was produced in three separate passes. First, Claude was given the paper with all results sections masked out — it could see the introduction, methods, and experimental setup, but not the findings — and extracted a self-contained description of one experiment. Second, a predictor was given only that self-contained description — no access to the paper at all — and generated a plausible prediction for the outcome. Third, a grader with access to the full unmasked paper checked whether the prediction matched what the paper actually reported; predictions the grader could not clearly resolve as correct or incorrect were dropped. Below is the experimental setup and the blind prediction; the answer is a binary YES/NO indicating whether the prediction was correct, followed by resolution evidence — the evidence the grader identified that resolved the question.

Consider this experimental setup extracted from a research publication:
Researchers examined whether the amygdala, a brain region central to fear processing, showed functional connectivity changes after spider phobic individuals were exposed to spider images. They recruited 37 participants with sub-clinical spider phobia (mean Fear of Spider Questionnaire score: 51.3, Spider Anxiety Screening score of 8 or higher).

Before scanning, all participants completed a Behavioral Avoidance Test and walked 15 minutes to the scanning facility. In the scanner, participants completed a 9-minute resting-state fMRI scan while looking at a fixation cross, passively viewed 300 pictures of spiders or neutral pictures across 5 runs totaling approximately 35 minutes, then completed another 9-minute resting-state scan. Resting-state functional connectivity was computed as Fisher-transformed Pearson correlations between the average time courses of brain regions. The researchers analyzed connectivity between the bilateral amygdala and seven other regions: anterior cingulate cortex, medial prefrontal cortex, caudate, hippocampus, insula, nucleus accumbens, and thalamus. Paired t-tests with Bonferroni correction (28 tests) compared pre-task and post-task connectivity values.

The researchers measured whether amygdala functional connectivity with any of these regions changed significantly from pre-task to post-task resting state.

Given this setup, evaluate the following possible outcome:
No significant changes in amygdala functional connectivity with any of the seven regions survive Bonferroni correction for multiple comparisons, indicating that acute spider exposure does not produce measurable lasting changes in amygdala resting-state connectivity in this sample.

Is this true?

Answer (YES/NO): NO